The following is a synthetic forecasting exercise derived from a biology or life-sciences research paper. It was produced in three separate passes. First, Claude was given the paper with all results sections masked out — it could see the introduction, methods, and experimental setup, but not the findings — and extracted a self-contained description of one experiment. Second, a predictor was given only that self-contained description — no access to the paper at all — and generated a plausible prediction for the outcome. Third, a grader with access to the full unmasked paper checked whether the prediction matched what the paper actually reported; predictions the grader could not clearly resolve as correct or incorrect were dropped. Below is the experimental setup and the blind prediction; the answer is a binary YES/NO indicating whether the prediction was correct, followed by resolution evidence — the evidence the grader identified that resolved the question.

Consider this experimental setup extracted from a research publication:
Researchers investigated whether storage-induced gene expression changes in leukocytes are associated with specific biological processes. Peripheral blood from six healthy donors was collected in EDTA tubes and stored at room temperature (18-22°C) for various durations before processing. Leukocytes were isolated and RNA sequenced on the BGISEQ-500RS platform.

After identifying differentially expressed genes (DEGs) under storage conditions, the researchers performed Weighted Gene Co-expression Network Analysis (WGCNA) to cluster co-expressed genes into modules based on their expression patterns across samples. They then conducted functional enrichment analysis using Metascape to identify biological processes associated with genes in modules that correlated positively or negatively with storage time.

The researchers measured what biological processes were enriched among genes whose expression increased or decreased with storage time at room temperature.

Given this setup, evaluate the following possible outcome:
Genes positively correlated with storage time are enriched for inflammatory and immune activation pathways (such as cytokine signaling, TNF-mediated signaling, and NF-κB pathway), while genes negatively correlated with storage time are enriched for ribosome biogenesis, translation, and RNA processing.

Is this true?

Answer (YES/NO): NO